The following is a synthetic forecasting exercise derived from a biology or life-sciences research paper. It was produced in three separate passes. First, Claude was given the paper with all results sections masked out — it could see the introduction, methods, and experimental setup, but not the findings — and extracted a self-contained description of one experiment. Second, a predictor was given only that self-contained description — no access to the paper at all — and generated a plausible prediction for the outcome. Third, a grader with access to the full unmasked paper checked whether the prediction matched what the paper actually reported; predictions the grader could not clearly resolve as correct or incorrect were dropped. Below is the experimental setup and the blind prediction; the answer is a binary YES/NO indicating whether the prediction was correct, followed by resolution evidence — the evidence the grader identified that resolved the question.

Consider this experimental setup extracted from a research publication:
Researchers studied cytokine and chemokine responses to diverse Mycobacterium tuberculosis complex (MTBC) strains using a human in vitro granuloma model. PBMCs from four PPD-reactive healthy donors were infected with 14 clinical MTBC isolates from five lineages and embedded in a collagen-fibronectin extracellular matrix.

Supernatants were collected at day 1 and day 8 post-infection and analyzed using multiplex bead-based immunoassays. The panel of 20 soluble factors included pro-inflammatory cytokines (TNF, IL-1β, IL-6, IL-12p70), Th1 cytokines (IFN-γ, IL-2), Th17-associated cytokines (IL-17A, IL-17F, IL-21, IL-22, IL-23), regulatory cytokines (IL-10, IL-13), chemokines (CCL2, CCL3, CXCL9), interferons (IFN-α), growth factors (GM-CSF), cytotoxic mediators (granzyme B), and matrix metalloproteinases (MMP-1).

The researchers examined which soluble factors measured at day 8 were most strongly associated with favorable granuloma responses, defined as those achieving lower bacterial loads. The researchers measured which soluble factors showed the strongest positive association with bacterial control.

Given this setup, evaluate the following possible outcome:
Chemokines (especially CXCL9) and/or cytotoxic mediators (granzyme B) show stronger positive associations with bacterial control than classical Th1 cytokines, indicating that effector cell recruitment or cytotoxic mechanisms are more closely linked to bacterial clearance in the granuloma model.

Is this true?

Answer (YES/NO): YES